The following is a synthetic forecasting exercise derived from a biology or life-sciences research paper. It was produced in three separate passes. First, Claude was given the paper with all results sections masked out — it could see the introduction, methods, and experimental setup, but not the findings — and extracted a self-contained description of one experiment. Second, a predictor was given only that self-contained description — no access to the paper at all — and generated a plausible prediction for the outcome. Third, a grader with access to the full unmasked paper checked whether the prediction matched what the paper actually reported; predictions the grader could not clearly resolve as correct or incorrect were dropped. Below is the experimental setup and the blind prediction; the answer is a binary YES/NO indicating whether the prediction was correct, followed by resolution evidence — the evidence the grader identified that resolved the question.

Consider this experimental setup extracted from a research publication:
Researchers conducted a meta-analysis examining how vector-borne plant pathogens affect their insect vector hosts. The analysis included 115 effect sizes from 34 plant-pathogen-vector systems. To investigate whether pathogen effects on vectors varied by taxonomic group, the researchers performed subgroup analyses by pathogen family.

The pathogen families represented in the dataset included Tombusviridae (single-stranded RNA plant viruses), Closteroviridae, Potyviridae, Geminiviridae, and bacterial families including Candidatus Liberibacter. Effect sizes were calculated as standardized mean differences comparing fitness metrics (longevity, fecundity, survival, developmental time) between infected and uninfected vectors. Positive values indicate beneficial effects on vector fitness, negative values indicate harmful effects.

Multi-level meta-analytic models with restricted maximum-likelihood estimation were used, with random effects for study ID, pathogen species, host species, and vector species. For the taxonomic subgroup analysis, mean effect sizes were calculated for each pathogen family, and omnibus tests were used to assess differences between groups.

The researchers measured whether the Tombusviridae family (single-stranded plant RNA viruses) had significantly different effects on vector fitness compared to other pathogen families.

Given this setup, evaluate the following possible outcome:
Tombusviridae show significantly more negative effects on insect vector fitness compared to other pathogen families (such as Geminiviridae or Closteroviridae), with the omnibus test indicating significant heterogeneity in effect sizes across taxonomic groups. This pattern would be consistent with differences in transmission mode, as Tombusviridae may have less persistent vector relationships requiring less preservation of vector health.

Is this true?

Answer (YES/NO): NO